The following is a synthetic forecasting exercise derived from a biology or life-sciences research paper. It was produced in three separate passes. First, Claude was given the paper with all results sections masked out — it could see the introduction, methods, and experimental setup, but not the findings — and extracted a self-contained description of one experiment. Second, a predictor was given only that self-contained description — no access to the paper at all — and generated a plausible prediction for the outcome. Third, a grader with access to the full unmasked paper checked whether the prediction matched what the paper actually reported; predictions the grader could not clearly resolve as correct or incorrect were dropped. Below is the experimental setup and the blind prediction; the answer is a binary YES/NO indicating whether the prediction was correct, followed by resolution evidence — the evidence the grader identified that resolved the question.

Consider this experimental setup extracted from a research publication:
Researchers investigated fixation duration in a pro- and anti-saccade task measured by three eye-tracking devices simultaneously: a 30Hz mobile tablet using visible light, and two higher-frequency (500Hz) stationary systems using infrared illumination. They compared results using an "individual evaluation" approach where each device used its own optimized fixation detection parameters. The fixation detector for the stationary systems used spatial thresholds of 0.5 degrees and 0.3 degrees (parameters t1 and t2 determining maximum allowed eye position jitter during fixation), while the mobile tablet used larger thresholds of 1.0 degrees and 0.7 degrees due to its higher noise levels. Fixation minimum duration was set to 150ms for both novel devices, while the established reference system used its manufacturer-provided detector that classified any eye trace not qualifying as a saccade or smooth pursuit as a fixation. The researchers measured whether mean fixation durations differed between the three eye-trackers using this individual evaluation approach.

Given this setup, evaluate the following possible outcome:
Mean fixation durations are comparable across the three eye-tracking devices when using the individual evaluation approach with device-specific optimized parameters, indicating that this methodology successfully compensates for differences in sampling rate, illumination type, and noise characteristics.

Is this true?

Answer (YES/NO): YES